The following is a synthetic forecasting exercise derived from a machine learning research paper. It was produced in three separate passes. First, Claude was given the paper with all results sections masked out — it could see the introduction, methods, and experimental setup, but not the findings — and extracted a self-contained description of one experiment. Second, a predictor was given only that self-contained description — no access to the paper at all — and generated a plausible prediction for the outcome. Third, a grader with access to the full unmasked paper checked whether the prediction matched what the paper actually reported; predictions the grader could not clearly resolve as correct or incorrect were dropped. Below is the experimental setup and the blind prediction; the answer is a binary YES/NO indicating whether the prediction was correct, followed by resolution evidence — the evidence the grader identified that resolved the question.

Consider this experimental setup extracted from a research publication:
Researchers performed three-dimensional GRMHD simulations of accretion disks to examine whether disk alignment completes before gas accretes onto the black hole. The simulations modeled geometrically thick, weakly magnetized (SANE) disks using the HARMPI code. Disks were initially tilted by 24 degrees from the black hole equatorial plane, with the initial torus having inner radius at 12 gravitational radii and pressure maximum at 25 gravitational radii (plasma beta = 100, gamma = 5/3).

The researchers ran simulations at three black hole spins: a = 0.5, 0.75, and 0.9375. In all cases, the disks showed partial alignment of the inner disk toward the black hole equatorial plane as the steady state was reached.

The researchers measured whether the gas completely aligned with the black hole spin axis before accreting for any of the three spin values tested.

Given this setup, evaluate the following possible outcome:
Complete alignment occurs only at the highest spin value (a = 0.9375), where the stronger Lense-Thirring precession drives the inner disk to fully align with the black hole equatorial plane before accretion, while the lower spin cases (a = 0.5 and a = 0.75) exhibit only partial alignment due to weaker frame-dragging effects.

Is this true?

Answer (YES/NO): NO